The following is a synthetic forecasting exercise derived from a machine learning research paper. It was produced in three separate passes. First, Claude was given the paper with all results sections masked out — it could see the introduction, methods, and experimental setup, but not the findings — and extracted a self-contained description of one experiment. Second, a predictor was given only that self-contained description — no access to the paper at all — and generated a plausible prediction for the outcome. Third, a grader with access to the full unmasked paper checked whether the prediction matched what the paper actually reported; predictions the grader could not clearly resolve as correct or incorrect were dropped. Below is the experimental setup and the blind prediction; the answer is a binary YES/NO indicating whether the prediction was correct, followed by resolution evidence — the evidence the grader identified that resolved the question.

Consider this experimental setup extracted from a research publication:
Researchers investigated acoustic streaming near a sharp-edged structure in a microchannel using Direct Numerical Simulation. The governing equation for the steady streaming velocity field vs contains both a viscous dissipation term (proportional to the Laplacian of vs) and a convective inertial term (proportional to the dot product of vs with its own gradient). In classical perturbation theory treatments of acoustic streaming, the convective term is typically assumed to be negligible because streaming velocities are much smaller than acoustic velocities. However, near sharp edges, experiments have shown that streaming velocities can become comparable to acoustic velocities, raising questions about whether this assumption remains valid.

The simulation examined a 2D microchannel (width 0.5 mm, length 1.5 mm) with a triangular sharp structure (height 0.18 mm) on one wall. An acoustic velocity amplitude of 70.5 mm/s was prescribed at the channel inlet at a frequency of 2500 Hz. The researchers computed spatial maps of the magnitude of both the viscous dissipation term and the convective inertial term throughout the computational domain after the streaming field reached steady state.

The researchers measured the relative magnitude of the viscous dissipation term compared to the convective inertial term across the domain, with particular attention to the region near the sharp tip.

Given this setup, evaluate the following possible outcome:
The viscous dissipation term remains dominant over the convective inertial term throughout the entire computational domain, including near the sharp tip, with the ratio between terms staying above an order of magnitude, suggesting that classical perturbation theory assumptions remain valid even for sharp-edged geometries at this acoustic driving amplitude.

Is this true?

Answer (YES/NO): YES